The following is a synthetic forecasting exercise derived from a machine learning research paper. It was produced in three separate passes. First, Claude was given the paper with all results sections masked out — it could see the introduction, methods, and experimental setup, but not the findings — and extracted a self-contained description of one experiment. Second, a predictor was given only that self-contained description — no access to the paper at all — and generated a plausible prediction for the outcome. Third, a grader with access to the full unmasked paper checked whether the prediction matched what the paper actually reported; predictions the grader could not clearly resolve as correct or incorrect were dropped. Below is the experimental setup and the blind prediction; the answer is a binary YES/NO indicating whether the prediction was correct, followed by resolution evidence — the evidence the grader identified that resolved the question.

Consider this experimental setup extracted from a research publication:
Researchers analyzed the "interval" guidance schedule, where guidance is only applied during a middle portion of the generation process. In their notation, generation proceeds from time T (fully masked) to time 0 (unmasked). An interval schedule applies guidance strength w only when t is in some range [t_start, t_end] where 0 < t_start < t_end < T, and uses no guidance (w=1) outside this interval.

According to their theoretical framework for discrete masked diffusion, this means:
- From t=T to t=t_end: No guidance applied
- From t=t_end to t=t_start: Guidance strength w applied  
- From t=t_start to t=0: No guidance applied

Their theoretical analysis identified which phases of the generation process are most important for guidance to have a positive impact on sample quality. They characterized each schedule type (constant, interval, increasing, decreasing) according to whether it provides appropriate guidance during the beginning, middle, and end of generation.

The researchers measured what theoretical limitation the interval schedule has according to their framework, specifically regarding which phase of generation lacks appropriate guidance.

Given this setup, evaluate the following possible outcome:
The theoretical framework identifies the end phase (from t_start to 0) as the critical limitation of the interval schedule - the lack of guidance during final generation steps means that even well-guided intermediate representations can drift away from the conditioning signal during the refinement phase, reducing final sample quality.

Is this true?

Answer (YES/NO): YES